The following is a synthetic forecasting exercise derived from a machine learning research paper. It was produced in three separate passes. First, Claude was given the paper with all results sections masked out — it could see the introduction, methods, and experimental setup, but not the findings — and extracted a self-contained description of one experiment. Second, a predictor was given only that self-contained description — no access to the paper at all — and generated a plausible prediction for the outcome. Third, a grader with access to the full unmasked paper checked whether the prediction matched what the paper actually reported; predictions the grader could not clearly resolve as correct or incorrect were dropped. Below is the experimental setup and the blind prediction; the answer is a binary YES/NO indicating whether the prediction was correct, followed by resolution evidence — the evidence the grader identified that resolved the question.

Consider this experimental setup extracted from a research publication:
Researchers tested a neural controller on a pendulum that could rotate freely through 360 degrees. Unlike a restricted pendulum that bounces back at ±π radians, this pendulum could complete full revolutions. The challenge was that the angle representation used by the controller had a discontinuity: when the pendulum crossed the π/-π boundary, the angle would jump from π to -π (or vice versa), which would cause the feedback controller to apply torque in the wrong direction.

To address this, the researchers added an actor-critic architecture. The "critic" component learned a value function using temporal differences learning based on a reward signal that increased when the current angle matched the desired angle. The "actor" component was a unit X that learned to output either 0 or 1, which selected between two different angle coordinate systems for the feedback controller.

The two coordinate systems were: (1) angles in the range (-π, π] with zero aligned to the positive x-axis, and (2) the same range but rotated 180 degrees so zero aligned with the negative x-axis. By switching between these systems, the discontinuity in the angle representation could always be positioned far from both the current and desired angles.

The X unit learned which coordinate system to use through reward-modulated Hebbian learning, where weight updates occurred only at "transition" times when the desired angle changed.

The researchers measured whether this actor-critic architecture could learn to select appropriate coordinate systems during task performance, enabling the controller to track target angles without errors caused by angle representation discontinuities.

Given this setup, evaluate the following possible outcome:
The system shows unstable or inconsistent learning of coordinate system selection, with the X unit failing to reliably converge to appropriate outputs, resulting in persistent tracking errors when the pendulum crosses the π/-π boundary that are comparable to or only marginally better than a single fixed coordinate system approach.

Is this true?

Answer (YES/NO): NO